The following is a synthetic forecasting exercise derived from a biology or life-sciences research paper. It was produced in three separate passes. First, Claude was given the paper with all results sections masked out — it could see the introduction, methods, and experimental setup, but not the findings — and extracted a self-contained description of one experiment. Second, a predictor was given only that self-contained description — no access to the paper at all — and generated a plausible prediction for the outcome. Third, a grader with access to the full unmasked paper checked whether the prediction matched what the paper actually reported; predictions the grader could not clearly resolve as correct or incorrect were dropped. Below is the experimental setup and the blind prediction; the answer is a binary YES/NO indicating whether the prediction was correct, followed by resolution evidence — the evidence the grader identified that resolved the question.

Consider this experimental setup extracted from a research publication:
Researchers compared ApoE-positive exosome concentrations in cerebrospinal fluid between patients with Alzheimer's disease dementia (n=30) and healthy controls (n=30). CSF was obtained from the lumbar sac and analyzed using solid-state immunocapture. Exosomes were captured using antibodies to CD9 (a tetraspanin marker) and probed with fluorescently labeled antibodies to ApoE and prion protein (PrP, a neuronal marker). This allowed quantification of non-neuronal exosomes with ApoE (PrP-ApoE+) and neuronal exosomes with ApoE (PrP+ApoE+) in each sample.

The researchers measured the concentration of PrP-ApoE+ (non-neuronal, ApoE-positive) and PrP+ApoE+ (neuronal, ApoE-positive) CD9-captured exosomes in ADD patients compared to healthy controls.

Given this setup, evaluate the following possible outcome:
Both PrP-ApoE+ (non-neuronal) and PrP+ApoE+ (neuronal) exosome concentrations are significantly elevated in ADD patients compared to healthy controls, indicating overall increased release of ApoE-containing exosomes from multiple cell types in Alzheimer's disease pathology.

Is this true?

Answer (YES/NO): NO